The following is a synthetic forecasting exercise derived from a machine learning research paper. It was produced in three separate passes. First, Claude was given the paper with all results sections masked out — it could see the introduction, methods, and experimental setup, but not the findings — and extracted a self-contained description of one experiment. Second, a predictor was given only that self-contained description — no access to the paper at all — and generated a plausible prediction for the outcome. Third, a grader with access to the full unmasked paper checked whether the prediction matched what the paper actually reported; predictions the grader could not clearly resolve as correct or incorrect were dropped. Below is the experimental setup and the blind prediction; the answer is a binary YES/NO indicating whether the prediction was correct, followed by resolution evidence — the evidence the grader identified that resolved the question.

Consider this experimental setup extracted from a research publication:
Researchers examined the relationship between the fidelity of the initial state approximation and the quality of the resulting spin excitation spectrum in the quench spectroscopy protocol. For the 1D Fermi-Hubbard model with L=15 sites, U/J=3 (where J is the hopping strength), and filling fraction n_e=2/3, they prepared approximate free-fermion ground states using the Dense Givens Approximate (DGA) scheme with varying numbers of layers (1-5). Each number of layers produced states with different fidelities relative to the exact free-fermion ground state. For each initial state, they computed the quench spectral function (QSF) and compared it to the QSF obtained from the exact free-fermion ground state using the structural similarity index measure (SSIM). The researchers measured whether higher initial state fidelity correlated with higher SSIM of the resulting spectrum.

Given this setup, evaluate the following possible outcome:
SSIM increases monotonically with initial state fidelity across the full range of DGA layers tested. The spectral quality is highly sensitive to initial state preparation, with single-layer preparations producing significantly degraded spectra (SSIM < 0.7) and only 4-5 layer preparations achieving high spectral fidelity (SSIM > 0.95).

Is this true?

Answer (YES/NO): NO